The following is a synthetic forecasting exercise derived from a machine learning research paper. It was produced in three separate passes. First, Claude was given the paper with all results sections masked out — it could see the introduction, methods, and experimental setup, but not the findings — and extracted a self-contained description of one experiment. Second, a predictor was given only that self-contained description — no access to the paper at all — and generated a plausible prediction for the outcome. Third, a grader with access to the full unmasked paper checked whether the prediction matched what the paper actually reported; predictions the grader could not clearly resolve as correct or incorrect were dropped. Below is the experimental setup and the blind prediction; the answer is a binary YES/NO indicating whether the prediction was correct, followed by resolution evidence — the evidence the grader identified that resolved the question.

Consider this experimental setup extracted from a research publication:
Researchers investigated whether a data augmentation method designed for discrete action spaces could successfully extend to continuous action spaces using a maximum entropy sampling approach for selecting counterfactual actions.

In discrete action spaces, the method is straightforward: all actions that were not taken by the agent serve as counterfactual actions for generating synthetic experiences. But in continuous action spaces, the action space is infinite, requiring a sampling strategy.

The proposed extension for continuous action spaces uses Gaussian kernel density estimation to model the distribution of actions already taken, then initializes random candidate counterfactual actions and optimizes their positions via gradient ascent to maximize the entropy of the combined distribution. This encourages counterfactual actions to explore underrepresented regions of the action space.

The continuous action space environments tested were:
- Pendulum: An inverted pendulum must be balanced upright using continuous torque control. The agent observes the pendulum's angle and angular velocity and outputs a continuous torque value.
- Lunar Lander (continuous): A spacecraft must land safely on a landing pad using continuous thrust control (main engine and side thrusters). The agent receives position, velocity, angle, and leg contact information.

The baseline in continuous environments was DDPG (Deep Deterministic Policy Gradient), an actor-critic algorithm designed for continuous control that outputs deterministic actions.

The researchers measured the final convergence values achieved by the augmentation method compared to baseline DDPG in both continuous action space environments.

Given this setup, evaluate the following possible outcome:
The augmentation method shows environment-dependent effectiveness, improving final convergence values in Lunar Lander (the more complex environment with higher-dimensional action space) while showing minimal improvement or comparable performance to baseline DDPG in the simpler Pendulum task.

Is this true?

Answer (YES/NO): NO